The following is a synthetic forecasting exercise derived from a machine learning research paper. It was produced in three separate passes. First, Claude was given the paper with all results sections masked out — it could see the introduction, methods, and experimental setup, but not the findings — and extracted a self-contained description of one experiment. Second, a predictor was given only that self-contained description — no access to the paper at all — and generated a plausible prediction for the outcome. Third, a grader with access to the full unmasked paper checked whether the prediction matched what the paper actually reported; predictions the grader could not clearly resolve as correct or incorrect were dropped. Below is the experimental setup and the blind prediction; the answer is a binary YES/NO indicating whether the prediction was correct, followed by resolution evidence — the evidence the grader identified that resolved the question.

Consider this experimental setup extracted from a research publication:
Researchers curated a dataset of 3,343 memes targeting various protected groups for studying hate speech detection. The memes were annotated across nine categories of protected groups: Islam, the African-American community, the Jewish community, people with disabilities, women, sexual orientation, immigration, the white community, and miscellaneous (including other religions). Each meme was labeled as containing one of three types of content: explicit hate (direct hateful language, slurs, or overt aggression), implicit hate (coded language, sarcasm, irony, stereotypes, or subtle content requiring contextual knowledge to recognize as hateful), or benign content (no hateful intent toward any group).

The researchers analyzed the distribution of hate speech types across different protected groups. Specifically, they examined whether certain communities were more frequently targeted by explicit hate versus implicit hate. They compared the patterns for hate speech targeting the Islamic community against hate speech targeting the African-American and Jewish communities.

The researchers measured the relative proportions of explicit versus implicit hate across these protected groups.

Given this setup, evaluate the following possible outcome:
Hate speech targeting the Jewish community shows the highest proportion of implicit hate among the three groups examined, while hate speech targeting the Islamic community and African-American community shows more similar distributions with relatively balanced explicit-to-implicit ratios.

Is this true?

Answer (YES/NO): NO